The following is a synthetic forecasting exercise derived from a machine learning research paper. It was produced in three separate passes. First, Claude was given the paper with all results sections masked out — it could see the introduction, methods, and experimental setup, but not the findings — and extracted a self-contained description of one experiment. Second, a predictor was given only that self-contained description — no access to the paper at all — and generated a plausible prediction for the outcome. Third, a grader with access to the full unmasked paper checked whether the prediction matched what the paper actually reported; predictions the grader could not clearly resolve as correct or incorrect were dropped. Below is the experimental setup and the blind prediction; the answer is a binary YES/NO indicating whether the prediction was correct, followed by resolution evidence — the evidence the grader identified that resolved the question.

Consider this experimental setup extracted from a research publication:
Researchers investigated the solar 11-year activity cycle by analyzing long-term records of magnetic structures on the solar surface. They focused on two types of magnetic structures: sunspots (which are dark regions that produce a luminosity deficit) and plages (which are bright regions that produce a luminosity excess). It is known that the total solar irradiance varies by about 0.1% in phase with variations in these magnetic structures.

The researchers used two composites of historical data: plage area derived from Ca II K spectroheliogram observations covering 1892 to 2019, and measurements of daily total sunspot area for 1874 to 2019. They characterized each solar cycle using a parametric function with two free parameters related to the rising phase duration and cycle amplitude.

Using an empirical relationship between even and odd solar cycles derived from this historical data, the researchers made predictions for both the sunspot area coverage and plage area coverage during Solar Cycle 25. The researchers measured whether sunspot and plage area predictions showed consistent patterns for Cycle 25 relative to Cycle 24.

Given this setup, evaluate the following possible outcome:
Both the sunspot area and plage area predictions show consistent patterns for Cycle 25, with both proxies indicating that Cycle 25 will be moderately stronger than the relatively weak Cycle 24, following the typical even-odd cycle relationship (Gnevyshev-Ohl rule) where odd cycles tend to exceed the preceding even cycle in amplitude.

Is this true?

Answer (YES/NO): NO